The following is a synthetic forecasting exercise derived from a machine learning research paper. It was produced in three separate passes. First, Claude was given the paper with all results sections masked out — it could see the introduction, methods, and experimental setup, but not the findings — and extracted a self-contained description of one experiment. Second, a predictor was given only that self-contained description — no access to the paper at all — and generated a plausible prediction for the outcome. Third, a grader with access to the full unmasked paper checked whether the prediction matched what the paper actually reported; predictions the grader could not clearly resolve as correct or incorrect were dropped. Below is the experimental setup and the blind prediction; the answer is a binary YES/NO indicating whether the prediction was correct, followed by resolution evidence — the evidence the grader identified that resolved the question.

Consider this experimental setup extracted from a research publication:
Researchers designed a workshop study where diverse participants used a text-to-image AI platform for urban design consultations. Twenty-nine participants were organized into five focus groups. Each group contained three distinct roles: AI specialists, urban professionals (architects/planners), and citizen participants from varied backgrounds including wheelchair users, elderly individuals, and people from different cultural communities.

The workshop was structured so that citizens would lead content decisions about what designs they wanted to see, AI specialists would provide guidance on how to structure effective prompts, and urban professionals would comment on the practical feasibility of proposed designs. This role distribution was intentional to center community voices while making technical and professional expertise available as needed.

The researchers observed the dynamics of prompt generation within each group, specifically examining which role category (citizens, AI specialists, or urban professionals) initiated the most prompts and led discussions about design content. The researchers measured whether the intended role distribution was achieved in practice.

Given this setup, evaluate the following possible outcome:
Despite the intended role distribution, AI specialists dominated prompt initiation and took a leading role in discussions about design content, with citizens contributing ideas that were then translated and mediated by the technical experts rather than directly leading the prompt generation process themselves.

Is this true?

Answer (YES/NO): NO